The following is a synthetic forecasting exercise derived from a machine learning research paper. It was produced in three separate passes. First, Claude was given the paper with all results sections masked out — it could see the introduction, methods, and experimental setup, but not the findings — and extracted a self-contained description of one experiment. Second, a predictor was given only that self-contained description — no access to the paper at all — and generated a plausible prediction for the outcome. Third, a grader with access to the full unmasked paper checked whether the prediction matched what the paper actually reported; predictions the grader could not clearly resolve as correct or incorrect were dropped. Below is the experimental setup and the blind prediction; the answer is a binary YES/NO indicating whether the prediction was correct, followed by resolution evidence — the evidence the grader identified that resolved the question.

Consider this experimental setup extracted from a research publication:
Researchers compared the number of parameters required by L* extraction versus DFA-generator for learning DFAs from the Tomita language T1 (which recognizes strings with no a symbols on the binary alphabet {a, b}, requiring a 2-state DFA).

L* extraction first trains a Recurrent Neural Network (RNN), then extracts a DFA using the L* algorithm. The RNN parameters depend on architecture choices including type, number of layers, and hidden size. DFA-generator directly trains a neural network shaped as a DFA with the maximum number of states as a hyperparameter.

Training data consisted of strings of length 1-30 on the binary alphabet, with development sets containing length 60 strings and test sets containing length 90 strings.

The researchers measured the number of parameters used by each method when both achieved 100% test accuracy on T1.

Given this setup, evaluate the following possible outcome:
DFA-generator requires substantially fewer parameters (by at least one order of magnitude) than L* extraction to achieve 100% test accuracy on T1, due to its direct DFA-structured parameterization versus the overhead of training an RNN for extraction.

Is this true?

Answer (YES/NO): YES